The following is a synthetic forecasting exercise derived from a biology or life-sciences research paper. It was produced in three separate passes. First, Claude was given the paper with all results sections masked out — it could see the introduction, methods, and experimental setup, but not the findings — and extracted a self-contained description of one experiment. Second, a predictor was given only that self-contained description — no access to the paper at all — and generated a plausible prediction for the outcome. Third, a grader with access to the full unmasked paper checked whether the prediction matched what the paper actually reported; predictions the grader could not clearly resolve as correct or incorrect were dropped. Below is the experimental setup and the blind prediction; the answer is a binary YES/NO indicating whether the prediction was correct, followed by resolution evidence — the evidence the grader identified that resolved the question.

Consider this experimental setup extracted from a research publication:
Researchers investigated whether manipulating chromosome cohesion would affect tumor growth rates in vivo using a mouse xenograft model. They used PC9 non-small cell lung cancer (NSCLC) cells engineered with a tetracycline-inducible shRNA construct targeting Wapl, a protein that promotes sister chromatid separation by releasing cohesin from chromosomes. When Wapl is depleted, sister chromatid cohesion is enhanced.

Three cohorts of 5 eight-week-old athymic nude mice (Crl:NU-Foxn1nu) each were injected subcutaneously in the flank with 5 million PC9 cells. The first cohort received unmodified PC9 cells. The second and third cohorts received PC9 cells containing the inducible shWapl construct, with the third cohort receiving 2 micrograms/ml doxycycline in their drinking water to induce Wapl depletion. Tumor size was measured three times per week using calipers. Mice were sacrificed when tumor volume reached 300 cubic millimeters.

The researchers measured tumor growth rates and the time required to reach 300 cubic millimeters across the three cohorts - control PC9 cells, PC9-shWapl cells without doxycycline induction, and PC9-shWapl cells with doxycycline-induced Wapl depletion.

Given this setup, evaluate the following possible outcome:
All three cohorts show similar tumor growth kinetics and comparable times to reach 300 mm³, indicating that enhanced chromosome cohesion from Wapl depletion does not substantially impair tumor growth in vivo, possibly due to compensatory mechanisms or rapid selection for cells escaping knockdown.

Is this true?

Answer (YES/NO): YES